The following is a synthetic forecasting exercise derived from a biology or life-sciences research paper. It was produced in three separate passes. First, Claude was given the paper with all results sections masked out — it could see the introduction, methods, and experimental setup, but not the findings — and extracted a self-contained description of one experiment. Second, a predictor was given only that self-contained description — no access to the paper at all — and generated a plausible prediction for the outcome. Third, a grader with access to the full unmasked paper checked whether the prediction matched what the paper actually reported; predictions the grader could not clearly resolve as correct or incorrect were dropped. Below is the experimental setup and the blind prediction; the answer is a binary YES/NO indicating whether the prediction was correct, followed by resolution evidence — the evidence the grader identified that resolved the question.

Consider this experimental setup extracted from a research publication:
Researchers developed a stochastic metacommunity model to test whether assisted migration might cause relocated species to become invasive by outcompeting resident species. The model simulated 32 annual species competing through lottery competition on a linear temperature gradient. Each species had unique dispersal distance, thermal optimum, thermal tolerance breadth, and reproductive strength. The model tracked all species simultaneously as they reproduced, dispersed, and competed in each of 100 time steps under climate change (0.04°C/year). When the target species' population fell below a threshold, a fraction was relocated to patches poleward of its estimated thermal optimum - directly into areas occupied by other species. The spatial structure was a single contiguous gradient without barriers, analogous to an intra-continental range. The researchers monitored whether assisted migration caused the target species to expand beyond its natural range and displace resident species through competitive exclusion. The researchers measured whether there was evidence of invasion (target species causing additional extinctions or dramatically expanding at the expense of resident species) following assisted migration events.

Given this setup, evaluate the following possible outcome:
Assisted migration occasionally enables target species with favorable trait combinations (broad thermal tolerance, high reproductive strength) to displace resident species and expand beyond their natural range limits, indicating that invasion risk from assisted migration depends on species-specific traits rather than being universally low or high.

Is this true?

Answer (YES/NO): NO